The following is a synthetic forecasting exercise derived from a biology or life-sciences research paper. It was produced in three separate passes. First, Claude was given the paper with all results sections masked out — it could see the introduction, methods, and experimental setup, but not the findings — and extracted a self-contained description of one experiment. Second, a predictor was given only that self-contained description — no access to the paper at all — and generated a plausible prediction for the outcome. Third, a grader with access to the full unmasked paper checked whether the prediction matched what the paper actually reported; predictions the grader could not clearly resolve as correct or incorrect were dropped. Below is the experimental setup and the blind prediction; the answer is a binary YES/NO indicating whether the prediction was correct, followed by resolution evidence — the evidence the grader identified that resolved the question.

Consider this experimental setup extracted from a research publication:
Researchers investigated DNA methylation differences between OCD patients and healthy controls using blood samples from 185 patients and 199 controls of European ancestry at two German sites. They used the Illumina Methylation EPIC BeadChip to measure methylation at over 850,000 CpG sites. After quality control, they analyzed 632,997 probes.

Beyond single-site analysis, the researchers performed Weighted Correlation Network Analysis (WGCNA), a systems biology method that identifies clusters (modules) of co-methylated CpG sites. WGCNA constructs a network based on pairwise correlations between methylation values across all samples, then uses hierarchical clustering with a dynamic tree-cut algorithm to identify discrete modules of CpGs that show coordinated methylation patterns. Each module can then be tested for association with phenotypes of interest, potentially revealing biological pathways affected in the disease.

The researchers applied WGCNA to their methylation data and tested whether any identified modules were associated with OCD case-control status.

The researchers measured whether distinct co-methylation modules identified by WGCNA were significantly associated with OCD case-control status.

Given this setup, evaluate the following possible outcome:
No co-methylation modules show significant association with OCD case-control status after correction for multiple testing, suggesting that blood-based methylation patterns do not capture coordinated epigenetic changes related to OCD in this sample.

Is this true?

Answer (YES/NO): NO